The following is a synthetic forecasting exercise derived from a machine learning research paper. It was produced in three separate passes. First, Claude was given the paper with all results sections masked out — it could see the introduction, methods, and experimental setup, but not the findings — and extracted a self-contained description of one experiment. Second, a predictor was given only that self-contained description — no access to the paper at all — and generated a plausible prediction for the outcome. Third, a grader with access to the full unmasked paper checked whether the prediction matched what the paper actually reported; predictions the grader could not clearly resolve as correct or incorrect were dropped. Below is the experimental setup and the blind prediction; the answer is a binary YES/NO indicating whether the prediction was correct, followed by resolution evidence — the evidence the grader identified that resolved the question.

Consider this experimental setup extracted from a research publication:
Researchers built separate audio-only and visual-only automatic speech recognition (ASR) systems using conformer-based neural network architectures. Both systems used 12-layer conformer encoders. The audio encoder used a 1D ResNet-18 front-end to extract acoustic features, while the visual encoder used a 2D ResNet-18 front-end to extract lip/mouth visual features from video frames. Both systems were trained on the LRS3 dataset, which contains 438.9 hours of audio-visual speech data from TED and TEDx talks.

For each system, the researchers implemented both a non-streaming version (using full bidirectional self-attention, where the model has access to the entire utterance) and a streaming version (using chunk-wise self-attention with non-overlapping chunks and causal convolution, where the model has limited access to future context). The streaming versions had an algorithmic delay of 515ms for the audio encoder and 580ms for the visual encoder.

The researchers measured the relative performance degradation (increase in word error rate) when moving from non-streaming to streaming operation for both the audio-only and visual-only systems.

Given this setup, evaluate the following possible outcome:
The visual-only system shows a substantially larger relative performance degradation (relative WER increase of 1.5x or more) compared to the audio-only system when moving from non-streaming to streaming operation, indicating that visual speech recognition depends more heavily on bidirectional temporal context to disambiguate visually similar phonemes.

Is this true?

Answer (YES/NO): YES